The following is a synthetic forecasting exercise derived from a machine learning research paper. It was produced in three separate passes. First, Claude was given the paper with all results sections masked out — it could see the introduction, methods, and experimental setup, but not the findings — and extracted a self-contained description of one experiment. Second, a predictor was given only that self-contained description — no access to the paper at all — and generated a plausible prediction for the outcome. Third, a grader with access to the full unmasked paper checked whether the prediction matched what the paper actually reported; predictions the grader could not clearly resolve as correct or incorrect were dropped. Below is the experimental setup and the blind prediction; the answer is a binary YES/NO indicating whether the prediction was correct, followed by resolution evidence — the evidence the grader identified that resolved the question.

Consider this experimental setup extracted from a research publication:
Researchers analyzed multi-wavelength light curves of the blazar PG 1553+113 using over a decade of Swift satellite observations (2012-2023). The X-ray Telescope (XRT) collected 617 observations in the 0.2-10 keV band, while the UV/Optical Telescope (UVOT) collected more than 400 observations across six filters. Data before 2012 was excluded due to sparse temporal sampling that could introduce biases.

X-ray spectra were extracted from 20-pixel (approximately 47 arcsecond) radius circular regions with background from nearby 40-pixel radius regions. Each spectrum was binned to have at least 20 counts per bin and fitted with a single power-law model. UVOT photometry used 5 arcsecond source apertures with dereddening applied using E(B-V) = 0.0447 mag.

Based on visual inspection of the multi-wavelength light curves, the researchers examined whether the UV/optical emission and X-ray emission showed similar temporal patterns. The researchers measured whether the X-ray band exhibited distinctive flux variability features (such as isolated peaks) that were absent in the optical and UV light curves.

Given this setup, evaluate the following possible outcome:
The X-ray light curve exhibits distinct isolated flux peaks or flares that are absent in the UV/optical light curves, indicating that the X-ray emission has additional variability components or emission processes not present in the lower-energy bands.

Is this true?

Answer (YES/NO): YES